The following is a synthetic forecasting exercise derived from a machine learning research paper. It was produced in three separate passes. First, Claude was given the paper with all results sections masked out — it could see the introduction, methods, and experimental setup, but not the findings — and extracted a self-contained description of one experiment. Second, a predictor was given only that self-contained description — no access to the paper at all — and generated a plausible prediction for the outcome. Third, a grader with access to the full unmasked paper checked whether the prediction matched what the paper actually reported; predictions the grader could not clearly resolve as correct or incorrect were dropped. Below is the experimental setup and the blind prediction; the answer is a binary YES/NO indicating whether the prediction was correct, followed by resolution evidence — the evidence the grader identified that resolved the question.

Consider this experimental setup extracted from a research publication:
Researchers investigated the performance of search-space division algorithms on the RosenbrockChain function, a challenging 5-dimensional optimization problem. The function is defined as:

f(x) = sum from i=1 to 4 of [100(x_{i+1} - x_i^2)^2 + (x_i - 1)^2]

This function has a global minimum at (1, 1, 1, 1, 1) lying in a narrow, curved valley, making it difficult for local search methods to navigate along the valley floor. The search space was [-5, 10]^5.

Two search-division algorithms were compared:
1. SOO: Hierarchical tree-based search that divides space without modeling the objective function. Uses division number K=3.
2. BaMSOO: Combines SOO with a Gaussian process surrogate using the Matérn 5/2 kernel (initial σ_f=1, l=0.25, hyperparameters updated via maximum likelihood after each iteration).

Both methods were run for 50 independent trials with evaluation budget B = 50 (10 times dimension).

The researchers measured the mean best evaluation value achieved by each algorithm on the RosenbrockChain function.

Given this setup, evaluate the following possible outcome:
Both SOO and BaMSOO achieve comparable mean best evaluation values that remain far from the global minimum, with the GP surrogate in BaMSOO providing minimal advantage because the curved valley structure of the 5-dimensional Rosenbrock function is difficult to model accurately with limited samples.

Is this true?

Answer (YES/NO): NO